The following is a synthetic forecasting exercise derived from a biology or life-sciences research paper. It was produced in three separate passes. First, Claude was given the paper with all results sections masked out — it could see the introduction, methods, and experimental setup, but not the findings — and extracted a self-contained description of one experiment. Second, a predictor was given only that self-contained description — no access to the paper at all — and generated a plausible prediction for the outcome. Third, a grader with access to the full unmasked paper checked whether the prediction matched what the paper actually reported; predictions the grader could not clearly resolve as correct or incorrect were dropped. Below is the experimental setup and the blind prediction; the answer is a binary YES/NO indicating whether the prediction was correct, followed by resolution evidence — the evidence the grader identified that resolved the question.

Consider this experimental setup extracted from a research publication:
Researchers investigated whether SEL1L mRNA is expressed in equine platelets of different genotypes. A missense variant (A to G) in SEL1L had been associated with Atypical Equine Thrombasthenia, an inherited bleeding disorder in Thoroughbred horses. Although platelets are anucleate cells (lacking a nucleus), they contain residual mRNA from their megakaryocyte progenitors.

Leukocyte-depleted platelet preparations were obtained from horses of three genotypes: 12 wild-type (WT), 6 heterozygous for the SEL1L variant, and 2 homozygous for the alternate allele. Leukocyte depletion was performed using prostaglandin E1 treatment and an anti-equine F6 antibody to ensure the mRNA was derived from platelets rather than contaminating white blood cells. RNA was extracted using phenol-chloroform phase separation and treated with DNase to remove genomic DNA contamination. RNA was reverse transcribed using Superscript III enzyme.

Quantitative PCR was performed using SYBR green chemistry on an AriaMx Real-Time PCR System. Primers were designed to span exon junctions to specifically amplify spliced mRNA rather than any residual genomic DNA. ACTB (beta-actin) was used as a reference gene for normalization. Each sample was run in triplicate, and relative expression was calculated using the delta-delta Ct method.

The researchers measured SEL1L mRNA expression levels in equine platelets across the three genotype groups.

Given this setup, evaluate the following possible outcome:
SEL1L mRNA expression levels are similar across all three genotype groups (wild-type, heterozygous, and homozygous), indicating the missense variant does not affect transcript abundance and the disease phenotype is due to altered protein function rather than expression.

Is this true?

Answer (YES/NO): NO